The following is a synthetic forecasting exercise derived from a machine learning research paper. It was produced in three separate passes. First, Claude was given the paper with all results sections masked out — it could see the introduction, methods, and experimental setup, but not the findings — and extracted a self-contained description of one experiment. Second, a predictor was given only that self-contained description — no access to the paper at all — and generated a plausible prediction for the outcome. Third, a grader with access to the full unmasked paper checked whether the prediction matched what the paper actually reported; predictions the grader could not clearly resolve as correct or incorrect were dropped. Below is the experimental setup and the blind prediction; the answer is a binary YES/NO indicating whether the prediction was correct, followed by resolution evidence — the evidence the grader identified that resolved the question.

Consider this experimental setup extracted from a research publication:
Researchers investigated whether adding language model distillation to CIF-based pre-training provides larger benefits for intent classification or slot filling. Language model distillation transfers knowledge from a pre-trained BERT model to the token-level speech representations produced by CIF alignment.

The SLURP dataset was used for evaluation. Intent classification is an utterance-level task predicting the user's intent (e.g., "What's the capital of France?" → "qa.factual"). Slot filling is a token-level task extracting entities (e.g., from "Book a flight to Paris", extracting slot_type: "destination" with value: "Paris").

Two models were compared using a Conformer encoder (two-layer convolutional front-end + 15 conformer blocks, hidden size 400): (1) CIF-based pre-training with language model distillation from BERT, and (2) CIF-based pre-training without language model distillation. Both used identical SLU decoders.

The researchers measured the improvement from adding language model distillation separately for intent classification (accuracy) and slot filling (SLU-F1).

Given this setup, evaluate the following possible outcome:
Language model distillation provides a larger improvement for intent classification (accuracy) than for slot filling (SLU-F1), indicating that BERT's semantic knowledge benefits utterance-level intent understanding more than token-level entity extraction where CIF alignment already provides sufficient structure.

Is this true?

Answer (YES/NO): YES